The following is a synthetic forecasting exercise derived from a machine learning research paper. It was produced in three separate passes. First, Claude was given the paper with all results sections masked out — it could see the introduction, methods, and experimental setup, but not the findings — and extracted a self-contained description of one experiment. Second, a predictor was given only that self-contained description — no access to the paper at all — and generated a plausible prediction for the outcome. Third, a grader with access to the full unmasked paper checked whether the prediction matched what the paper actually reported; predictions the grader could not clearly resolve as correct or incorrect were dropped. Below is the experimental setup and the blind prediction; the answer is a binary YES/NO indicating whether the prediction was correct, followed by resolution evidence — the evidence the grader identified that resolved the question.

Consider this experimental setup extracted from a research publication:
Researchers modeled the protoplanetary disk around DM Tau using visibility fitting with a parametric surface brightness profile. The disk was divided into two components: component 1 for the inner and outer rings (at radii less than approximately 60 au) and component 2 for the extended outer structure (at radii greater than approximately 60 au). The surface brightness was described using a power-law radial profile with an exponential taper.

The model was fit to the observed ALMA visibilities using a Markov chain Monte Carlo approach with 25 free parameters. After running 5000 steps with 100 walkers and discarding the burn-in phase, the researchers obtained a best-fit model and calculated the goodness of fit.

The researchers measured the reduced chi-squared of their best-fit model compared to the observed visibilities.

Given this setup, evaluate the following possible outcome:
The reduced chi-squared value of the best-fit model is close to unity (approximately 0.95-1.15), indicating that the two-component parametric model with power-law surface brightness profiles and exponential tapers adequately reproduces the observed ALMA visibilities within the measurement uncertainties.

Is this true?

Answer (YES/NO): NO